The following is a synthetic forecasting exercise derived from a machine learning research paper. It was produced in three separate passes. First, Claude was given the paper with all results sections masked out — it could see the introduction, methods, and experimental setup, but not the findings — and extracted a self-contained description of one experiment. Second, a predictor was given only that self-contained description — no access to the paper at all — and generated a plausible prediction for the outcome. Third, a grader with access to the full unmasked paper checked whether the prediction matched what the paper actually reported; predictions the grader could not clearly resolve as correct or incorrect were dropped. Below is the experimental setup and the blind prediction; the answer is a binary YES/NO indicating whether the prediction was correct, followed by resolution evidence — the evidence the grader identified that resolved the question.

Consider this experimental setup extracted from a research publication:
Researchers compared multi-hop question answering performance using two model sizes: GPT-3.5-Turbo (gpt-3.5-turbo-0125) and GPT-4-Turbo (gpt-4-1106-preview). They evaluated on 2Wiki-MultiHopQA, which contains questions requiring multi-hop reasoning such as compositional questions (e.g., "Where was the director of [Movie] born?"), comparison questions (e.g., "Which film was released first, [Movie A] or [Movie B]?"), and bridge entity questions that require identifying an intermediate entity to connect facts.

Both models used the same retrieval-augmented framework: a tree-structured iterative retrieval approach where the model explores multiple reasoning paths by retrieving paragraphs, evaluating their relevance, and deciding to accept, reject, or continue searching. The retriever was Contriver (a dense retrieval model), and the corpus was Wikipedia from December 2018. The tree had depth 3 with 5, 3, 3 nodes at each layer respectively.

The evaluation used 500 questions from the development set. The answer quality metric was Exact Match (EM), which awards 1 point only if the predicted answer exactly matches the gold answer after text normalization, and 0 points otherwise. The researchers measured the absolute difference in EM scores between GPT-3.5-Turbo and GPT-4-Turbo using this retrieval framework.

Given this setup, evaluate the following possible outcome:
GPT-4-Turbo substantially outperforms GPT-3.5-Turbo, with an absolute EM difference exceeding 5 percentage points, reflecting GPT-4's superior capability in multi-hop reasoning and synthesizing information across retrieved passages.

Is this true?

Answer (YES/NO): YES